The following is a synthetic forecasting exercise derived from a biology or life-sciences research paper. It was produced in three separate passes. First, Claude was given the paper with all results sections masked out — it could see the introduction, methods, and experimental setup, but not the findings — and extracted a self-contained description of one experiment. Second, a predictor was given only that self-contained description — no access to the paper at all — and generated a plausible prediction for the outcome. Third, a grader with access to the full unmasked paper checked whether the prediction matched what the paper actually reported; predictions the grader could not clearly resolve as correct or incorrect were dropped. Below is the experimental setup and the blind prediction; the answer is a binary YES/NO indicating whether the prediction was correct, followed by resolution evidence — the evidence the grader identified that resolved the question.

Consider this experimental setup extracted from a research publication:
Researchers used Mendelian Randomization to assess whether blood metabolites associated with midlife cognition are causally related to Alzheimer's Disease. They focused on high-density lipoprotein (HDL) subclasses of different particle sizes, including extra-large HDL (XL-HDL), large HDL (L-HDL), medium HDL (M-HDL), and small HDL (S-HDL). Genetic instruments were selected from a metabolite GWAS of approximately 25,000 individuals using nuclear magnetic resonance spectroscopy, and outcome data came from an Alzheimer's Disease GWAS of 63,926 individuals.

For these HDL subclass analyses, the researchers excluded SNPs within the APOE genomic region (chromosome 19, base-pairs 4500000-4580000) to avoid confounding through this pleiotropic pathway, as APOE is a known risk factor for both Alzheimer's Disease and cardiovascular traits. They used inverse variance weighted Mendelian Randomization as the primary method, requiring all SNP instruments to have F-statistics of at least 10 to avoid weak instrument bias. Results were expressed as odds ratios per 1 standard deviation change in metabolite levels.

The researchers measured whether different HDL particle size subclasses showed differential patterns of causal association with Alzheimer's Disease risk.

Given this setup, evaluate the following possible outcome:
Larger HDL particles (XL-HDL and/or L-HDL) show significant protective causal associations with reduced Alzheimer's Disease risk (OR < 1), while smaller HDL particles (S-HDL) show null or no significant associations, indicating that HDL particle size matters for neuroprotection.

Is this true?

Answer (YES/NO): YES